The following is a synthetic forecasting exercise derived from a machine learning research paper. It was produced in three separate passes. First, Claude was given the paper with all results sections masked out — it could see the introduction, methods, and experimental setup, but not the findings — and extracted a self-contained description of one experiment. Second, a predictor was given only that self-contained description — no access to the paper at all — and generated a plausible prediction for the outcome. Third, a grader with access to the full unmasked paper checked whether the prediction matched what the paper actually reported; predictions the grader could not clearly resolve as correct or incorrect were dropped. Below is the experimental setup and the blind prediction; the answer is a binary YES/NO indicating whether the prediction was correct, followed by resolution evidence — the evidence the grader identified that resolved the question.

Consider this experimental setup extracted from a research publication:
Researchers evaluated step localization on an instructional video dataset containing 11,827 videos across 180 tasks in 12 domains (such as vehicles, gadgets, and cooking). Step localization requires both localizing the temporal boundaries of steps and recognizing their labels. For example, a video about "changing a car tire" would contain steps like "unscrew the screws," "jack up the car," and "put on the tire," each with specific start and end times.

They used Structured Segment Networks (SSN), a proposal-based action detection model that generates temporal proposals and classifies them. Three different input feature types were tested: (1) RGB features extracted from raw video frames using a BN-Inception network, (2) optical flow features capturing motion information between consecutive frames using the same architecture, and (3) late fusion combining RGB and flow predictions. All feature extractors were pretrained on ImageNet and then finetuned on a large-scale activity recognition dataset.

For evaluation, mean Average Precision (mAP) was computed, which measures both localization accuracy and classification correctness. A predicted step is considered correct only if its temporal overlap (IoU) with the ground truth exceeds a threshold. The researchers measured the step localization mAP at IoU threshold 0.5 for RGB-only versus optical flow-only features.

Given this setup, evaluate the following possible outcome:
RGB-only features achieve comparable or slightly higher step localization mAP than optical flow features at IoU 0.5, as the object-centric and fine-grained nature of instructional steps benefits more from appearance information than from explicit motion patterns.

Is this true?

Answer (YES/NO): NO